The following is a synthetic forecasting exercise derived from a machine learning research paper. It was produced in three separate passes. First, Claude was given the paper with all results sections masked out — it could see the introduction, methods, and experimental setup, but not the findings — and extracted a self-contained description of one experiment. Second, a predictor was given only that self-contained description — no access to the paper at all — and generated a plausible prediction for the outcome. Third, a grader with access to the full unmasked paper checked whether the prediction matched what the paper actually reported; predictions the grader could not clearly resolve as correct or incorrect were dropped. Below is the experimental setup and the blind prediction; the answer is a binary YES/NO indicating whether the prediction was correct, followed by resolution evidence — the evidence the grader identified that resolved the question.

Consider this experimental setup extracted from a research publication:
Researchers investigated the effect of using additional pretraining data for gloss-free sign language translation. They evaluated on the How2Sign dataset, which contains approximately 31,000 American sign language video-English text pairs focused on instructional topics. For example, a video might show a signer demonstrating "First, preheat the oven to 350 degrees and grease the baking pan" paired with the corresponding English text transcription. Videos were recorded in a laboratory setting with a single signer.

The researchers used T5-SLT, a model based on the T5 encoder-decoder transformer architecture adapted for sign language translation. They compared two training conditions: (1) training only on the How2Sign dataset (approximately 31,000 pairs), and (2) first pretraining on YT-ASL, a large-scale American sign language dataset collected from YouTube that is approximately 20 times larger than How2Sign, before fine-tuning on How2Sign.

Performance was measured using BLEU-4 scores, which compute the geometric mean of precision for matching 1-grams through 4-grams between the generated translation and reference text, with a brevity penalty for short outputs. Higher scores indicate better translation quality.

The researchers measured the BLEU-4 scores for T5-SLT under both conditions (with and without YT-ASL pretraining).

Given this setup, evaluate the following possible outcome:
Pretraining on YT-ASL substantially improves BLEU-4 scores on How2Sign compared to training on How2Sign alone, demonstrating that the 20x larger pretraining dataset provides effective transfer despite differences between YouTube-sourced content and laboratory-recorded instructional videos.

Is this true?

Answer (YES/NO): YES